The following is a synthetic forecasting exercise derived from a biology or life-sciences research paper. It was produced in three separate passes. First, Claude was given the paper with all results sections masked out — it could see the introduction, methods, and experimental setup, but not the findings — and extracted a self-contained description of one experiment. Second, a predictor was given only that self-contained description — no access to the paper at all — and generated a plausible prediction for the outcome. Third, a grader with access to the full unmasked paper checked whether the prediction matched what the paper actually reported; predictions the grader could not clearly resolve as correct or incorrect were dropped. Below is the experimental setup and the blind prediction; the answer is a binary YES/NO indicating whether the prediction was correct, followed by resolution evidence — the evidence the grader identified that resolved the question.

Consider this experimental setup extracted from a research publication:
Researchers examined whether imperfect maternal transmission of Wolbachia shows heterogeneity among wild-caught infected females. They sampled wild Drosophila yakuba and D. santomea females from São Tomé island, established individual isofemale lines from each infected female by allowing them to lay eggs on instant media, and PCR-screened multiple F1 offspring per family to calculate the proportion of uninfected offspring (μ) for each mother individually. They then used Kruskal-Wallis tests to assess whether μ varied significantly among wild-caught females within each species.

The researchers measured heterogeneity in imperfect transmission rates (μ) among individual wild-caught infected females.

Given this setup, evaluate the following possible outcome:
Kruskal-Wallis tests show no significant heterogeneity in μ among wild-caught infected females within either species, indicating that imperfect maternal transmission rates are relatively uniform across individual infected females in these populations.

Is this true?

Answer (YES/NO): NO